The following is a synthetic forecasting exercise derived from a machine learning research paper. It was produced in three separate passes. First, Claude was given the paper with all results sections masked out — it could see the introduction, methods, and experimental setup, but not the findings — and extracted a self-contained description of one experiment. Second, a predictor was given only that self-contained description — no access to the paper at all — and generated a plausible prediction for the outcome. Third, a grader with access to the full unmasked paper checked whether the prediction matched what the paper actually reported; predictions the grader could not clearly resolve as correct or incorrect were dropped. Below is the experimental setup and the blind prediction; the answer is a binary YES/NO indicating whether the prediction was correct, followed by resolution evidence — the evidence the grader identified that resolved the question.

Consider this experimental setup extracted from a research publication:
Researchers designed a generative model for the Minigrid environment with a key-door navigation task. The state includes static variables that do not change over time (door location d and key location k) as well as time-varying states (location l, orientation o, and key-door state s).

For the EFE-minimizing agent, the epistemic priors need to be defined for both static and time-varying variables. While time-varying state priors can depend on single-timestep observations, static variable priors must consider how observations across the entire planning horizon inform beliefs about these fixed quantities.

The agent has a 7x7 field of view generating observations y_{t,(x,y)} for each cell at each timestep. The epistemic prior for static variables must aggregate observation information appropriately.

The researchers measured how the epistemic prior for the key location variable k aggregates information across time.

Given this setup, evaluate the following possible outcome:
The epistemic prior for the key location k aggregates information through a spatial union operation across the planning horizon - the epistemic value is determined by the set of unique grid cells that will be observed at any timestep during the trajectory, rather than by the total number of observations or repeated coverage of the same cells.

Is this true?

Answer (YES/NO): NO